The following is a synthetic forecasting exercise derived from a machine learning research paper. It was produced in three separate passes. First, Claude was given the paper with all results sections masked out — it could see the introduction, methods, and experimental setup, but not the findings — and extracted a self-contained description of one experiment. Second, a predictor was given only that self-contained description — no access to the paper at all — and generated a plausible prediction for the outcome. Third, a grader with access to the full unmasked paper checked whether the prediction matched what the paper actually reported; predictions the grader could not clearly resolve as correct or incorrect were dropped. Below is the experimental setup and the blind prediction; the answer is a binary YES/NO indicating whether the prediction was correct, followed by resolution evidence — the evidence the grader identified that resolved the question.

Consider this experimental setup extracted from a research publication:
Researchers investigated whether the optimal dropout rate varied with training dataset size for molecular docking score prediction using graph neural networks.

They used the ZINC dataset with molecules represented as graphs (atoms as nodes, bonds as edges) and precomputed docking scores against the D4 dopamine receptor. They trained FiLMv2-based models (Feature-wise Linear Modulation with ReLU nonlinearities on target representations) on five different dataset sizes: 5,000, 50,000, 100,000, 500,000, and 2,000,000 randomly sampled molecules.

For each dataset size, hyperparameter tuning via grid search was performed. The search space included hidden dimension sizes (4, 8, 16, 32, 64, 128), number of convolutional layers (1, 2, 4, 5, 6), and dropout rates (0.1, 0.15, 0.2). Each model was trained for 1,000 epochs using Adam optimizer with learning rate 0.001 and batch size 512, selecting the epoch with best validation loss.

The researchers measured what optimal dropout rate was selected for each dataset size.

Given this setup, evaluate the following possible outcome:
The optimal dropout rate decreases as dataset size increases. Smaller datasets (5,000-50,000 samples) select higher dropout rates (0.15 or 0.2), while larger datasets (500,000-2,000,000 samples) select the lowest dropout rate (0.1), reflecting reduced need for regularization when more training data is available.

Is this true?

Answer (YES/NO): NO